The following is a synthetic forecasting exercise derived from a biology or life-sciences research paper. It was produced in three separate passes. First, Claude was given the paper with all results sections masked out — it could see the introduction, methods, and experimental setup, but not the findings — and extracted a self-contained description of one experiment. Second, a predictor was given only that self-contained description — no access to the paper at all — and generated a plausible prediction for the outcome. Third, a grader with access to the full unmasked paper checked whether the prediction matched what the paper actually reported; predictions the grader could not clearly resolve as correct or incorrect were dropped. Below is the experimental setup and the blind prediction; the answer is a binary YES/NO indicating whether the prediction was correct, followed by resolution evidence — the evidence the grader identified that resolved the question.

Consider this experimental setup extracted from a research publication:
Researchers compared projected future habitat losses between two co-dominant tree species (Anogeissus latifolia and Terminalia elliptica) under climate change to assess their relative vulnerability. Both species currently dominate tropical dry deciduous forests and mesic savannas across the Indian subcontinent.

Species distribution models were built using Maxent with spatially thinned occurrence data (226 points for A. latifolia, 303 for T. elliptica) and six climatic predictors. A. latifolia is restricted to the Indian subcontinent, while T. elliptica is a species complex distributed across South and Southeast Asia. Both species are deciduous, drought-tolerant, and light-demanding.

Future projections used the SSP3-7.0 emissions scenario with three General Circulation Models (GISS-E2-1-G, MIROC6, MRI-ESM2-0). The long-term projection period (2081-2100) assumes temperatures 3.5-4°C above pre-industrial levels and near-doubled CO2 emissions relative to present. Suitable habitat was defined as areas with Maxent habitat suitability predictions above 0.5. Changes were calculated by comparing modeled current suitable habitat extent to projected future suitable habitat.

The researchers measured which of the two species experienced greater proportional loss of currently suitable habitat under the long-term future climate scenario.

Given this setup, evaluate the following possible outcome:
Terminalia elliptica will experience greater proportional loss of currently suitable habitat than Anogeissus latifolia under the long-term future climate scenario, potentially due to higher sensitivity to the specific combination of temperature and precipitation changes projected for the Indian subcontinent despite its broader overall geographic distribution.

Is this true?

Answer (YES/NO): NO